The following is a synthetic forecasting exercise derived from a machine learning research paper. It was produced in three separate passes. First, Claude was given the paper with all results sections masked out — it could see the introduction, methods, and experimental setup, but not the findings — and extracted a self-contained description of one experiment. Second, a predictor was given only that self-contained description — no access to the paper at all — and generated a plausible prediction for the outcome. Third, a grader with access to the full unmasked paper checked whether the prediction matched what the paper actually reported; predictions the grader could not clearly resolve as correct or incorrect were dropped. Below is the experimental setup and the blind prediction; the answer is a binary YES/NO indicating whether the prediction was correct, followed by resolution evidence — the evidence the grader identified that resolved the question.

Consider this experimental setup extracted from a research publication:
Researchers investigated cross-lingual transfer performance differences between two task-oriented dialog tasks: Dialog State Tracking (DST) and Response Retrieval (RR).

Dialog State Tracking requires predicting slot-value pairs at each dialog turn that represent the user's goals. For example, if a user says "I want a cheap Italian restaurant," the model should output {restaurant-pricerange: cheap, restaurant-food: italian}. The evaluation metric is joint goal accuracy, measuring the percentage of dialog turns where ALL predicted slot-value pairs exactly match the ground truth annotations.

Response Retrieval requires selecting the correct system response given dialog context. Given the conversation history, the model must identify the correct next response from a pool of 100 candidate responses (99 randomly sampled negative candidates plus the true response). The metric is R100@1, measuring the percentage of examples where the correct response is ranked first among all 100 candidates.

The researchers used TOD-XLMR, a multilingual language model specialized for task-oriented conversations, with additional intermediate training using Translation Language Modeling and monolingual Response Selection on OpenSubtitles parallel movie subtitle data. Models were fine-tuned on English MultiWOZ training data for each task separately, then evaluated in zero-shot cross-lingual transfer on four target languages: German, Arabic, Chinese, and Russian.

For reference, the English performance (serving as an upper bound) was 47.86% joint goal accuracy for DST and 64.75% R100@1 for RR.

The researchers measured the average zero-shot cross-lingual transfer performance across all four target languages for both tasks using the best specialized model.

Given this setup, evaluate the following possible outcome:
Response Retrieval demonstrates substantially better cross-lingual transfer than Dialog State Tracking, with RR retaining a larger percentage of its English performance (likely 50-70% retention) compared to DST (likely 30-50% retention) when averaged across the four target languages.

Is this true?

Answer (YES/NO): NO